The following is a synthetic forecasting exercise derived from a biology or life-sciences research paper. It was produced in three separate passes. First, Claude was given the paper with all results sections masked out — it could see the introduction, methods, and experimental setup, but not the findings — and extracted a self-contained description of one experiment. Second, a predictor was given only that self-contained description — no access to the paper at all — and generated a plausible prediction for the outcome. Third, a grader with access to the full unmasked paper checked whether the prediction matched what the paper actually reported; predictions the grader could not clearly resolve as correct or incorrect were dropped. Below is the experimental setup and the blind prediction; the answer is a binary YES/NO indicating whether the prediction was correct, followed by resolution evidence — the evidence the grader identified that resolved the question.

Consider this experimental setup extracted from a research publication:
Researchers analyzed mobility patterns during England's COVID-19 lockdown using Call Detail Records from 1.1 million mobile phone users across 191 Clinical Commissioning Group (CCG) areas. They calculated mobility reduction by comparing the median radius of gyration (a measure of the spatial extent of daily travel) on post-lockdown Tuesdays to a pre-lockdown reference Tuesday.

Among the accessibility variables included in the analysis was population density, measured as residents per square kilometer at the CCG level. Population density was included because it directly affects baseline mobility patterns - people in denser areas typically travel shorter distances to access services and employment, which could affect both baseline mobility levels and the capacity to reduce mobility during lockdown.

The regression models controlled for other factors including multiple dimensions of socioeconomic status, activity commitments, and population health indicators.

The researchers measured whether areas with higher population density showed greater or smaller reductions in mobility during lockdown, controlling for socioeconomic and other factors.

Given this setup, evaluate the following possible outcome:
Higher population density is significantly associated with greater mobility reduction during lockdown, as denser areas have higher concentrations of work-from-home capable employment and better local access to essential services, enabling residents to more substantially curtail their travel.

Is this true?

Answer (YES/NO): YES